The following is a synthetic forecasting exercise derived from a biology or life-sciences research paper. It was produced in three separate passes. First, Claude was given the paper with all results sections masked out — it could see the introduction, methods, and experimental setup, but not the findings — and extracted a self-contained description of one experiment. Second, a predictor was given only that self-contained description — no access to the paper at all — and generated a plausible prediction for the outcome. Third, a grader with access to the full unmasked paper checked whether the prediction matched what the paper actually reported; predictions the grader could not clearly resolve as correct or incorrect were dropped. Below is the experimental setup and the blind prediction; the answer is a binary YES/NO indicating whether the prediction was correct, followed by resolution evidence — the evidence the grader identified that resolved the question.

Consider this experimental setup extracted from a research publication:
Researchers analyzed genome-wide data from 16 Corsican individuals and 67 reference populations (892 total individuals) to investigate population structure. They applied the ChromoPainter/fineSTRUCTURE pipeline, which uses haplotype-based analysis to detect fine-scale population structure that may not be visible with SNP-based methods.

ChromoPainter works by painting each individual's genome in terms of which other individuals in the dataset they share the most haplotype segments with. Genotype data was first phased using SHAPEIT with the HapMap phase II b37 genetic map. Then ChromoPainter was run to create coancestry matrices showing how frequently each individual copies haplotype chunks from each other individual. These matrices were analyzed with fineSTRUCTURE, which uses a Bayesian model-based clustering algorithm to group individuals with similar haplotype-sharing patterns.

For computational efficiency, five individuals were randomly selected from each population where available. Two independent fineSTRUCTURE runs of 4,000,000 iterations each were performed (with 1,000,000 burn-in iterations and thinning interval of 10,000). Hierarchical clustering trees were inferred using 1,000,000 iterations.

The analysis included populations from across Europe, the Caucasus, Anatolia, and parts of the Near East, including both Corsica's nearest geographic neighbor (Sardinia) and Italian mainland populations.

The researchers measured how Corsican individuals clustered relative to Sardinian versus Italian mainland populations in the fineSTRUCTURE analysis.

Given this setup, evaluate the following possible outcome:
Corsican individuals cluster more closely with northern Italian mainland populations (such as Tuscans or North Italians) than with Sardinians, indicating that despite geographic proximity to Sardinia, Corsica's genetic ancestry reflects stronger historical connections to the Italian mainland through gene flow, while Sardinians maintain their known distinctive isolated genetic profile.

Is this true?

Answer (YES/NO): YES